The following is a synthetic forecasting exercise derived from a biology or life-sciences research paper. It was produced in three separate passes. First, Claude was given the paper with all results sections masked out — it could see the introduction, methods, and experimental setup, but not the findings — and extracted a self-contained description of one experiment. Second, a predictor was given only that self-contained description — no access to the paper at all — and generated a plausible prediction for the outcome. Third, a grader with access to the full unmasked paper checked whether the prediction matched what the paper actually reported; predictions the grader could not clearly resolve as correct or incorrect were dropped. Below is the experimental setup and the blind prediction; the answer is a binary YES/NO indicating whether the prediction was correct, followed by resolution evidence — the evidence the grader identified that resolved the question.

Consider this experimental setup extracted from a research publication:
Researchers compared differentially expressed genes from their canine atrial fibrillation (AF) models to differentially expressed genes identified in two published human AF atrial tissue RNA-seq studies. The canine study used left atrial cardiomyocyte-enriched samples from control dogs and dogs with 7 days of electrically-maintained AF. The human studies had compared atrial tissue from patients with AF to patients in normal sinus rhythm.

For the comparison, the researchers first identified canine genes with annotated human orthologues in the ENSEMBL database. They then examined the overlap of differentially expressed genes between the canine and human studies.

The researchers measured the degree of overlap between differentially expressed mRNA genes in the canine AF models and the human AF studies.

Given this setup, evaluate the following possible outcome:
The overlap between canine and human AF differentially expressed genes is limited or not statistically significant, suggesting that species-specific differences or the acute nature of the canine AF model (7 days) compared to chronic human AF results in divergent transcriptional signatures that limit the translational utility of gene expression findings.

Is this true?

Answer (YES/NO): YES